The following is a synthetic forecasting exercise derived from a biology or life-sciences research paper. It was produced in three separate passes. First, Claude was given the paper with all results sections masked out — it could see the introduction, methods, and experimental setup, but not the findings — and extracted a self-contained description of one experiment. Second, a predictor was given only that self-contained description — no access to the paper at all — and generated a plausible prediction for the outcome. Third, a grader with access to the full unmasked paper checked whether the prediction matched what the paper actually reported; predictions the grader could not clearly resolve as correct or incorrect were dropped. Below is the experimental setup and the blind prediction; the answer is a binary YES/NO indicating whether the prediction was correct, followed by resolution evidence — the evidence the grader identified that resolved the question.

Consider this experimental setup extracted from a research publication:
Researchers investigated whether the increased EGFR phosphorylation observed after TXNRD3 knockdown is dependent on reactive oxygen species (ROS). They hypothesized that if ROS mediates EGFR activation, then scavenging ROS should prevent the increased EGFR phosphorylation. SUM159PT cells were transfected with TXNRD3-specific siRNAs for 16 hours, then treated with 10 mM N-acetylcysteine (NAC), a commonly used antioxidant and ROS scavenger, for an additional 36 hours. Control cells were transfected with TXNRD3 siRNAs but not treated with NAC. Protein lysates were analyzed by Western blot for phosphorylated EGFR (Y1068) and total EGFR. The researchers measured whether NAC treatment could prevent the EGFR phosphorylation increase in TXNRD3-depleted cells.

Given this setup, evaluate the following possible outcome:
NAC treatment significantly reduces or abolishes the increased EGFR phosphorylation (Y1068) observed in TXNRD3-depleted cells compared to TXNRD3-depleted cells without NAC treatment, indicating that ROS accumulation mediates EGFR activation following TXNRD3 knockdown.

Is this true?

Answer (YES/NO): YES